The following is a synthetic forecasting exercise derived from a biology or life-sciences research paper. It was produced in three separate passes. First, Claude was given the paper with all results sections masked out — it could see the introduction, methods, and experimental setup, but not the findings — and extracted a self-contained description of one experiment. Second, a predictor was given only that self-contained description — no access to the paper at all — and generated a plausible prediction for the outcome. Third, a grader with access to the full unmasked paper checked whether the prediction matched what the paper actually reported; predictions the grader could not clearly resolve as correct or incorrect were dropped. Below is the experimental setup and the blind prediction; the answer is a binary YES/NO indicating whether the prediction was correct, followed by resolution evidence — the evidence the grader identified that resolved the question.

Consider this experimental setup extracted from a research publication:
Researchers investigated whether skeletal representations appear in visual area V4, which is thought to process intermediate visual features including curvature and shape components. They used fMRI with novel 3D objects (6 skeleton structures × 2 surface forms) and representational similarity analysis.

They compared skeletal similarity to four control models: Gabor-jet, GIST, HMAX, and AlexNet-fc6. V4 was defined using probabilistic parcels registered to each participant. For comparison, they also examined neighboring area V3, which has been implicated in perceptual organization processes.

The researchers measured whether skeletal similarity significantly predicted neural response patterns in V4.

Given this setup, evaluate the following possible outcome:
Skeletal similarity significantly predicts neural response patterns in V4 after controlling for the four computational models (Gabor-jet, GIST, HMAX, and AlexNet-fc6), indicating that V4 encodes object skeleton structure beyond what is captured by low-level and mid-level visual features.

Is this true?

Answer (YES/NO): NO